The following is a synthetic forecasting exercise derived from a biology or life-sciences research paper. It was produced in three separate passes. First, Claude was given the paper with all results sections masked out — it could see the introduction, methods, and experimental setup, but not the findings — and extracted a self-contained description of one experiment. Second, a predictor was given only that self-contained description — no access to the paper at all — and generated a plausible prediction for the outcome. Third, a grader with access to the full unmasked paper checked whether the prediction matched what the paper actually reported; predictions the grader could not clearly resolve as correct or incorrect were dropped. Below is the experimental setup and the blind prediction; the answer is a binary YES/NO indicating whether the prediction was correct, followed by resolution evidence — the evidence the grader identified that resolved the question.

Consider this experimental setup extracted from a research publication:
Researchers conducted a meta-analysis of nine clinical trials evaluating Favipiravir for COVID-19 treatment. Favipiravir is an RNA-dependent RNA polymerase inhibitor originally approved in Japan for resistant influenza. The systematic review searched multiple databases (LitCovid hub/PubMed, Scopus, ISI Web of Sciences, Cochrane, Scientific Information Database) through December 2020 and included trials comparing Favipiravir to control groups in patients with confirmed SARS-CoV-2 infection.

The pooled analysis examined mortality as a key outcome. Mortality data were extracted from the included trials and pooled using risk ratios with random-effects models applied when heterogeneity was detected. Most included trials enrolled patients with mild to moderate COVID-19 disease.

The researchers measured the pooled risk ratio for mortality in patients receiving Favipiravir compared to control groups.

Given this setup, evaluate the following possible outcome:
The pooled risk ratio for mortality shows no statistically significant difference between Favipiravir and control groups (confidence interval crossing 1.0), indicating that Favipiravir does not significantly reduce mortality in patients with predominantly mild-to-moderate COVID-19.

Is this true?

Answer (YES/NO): YES